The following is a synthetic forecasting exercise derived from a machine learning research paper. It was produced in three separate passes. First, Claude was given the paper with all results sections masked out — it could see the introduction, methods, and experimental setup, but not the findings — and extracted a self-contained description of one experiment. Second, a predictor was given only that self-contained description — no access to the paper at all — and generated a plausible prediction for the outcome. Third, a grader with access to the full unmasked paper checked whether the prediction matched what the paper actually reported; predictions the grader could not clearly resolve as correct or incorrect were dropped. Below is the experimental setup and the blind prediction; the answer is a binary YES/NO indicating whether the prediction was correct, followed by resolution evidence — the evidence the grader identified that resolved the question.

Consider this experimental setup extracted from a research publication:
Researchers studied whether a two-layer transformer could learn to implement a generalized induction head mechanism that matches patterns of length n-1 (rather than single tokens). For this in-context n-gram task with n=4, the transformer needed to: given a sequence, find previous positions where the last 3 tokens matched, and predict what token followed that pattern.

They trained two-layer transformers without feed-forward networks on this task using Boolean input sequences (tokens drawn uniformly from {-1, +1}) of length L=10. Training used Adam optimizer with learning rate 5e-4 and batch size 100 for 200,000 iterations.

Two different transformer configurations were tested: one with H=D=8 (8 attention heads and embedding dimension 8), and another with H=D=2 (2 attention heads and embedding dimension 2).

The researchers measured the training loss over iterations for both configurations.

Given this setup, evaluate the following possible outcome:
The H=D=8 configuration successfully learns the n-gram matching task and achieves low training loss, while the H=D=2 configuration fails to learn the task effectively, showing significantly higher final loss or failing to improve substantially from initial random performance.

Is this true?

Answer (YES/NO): YES